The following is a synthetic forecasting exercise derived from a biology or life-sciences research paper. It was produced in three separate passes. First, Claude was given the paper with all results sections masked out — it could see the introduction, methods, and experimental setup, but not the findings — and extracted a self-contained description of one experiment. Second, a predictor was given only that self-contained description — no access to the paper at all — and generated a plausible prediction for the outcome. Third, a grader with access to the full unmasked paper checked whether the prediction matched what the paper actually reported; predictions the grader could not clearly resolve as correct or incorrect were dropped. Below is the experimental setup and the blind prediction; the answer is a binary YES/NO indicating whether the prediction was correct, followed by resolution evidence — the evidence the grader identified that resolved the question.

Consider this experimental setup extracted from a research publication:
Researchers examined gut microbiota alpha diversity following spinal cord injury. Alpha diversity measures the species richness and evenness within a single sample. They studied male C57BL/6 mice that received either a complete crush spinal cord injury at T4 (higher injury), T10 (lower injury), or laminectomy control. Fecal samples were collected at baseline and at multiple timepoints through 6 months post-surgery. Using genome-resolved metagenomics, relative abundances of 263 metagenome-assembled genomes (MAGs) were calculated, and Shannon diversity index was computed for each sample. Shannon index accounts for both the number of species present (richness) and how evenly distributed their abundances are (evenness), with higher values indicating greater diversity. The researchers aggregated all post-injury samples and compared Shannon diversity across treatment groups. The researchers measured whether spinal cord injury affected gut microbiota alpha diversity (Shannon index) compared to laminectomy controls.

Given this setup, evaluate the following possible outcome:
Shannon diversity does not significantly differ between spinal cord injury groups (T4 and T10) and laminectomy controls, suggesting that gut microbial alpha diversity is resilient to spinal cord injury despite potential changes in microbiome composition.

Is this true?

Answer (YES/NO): NO